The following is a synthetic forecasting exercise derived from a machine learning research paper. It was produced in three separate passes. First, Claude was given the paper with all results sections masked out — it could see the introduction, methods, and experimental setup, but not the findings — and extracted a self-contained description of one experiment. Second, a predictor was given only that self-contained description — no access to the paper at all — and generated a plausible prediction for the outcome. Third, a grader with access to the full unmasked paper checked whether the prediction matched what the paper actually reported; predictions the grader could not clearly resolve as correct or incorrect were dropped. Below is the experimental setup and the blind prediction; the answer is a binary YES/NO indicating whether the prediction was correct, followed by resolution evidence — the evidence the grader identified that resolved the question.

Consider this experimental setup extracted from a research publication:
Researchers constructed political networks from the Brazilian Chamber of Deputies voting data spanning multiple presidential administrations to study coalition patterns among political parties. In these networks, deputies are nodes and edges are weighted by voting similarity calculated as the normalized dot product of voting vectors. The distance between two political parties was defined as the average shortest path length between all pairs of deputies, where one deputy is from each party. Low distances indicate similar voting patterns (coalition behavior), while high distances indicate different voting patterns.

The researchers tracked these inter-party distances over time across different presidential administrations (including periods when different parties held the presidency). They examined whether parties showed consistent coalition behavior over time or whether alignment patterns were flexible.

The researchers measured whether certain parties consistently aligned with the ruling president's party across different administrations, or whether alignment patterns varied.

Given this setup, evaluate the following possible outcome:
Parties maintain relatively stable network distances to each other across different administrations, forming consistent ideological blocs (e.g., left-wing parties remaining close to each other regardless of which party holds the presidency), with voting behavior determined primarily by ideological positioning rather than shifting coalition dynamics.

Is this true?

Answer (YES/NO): NO